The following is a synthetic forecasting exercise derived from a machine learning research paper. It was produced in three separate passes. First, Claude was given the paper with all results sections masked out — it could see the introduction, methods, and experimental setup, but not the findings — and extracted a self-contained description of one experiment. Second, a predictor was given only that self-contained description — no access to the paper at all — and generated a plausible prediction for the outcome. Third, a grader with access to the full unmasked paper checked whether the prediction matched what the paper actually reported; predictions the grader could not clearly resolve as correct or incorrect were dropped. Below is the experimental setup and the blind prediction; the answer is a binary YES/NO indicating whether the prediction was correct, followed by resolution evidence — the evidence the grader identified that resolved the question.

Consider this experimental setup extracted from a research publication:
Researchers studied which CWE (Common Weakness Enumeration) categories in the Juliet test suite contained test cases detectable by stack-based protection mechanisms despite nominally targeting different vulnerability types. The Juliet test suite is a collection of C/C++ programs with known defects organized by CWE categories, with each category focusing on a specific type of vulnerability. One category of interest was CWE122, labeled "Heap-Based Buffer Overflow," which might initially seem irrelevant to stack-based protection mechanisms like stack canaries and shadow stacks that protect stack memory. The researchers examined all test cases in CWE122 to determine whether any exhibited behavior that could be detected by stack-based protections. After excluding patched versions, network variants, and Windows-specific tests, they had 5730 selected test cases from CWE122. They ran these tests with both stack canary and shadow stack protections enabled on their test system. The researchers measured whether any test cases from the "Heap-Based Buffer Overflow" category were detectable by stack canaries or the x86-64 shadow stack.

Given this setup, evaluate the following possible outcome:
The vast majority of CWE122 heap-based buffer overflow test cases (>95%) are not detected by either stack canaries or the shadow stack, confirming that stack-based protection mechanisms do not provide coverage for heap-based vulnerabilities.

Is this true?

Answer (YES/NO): NO